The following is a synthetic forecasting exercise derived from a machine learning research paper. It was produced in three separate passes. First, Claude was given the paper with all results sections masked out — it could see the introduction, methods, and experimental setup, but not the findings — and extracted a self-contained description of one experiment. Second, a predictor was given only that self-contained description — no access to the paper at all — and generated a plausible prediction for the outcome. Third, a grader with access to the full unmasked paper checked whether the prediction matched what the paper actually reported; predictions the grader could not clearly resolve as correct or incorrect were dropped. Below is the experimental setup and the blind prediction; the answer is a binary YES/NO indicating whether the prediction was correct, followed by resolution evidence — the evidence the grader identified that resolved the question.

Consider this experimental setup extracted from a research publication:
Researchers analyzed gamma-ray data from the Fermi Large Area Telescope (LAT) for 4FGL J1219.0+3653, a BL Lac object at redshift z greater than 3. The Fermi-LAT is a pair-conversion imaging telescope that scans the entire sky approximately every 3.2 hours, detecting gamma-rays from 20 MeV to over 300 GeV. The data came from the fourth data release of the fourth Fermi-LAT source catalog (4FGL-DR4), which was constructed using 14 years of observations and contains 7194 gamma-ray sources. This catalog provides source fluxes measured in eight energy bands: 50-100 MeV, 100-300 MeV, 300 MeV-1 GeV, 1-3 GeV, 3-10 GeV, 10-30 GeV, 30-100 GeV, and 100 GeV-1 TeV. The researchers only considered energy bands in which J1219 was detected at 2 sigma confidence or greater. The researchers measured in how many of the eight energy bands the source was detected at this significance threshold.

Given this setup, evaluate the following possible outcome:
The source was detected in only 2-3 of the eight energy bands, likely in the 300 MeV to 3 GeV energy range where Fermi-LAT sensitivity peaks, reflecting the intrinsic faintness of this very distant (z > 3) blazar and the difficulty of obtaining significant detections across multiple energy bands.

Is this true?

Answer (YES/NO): NO